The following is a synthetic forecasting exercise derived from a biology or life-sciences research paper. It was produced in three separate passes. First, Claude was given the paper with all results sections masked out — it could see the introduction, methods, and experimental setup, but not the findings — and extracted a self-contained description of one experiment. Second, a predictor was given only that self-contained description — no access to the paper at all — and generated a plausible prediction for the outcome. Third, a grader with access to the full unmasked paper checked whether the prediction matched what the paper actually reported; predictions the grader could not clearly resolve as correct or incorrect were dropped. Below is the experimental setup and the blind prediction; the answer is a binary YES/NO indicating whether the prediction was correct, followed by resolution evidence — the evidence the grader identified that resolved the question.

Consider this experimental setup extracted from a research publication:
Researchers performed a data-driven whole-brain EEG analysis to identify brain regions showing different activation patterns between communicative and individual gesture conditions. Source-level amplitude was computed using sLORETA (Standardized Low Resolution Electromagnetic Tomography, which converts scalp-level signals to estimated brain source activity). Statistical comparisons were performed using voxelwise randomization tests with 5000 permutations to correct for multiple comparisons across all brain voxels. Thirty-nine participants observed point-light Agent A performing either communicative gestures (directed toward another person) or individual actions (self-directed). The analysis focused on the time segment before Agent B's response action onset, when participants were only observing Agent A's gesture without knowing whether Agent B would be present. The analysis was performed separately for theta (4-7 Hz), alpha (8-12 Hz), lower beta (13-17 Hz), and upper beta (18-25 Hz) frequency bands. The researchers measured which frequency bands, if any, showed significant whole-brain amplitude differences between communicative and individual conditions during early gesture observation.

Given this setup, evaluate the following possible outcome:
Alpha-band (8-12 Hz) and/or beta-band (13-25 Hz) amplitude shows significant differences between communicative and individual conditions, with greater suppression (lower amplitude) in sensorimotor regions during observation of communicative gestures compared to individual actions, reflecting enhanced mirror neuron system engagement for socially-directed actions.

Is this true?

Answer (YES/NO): NO